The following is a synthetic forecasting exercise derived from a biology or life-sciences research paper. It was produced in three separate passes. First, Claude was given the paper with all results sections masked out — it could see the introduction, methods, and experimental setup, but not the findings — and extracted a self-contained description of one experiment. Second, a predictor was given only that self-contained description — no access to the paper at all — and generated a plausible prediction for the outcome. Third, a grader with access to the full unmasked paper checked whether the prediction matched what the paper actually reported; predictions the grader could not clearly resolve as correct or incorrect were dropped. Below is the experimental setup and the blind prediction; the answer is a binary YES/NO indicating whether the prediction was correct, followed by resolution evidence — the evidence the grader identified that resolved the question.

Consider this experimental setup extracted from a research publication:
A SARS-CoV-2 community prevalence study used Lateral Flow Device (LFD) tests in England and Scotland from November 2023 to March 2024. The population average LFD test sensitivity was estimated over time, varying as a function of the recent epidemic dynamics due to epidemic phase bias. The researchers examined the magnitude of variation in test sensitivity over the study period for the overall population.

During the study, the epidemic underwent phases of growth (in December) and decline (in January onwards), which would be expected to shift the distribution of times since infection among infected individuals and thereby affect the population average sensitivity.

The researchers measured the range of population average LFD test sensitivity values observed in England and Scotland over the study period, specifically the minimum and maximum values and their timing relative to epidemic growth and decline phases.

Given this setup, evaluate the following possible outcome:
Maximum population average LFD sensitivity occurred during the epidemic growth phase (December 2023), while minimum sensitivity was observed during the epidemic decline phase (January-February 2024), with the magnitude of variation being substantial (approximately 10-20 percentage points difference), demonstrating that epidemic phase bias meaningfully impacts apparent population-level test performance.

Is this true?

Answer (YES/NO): NO